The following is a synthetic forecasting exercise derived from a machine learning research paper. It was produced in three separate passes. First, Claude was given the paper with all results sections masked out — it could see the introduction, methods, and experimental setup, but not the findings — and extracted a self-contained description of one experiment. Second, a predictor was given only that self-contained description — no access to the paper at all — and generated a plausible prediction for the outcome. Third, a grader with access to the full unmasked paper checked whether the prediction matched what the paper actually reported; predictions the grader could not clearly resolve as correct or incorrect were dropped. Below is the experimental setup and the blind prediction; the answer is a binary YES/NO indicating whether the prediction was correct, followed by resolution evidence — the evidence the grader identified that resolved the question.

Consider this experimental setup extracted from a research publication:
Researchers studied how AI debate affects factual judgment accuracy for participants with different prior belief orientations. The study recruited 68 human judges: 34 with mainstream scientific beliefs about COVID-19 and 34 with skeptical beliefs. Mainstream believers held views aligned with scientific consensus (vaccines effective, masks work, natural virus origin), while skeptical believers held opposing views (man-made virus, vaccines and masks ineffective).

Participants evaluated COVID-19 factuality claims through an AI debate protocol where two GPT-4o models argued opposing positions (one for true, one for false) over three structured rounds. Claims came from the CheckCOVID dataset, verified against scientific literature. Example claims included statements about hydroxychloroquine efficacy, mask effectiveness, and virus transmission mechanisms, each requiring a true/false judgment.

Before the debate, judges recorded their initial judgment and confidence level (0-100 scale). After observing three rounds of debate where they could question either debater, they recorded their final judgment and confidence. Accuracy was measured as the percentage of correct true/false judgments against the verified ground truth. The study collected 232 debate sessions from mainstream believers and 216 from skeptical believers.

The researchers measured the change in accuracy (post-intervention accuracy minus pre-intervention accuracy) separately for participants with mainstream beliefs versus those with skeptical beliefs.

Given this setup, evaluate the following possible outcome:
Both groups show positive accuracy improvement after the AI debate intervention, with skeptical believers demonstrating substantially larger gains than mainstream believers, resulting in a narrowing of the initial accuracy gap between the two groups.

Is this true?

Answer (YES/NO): NO